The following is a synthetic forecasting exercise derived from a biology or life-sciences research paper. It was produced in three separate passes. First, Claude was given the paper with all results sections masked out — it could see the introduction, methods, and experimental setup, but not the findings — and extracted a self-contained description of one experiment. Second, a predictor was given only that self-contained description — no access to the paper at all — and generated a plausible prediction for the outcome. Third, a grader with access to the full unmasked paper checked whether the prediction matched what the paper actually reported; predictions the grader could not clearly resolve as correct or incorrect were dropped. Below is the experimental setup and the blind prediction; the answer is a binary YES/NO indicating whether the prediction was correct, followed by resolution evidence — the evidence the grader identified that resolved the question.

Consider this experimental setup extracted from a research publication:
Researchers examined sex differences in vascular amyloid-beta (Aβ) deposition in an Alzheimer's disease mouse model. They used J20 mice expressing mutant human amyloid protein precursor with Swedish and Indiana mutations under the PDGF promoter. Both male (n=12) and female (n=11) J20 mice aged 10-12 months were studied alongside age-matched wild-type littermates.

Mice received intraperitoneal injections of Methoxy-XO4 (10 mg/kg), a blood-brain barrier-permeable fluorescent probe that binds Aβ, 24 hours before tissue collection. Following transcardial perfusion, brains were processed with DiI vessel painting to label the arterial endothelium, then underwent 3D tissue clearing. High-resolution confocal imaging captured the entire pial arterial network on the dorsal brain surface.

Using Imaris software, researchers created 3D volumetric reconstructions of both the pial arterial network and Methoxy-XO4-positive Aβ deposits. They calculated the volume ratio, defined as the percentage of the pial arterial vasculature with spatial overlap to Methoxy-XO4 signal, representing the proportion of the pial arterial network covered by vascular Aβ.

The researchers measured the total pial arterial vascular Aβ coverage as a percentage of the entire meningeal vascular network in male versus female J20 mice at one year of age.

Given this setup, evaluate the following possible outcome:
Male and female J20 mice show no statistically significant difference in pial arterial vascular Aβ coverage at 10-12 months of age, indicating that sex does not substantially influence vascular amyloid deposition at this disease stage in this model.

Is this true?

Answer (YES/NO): NO